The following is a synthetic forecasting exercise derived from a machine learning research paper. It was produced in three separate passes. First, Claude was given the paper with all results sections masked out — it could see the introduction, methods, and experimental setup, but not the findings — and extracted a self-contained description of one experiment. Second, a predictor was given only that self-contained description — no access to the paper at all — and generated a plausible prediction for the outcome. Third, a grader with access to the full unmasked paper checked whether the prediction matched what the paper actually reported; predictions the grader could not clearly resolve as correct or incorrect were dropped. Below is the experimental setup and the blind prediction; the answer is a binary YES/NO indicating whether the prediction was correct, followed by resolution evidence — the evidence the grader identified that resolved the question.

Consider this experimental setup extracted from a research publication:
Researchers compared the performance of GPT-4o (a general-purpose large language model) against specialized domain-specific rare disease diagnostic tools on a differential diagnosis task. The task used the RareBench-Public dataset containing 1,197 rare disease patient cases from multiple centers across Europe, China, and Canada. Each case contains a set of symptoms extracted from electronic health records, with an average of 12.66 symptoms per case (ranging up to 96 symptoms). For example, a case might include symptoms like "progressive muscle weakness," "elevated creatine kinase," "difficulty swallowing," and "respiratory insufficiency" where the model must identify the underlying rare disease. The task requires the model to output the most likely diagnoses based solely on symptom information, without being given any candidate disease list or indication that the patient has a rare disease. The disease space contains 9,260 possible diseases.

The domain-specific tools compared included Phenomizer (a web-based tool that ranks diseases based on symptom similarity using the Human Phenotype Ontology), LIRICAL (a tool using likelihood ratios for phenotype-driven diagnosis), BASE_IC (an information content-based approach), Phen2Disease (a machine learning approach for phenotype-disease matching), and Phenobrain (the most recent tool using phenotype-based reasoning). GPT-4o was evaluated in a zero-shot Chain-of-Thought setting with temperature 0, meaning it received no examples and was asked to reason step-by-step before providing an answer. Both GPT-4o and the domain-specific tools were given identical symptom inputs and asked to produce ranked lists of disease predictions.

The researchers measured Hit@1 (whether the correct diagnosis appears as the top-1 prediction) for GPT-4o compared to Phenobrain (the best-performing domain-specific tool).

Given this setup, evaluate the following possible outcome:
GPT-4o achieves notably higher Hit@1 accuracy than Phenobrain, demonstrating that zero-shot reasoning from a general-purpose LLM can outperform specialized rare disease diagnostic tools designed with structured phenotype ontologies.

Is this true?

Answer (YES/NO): YES